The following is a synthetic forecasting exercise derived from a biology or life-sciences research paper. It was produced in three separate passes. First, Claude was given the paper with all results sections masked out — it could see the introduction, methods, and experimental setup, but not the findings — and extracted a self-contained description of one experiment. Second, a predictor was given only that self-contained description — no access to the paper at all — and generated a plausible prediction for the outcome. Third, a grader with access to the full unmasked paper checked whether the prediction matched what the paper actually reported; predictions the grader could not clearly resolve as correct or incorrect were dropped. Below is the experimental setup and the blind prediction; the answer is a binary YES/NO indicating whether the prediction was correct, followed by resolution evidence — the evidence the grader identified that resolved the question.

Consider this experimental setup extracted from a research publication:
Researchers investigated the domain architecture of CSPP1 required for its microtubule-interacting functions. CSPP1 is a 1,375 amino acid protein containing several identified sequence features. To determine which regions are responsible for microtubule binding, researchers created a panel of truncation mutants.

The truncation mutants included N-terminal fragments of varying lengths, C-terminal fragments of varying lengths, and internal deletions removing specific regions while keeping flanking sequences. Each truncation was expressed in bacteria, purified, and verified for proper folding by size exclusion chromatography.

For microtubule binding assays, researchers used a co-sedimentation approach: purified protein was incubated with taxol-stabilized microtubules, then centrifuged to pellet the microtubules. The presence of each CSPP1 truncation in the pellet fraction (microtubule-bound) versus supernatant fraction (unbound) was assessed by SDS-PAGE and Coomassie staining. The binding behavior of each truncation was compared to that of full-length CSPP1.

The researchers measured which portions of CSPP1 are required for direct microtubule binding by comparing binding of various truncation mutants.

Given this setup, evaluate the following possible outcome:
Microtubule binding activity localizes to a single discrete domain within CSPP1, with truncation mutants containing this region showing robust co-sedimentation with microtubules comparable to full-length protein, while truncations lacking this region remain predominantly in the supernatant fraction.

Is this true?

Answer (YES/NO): NO